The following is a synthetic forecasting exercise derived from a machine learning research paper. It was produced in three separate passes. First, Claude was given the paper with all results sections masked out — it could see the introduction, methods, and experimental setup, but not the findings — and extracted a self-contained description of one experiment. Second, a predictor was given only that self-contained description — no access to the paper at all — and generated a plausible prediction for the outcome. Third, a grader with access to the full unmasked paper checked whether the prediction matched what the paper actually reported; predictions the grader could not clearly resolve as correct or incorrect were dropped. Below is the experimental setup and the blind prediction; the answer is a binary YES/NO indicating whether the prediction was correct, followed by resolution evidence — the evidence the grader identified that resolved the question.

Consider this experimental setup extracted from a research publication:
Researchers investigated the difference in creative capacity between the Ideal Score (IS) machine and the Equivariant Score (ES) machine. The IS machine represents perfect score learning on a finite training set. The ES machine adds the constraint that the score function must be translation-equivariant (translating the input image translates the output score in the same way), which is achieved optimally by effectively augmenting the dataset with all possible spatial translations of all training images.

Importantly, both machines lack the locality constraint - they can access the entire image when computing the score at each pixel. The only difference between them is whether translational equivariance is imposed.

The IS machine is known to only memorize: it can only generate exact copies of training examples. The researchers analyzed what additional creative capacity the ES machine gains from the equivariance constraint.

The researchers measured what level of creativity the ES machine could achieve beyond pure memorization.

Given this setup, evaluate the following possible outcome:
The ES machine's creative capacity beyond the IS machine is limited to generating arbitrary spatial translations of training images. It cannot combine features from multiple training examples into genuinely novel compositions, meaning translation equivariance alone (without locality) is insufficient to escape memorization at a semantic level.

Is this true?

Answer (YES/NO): YES